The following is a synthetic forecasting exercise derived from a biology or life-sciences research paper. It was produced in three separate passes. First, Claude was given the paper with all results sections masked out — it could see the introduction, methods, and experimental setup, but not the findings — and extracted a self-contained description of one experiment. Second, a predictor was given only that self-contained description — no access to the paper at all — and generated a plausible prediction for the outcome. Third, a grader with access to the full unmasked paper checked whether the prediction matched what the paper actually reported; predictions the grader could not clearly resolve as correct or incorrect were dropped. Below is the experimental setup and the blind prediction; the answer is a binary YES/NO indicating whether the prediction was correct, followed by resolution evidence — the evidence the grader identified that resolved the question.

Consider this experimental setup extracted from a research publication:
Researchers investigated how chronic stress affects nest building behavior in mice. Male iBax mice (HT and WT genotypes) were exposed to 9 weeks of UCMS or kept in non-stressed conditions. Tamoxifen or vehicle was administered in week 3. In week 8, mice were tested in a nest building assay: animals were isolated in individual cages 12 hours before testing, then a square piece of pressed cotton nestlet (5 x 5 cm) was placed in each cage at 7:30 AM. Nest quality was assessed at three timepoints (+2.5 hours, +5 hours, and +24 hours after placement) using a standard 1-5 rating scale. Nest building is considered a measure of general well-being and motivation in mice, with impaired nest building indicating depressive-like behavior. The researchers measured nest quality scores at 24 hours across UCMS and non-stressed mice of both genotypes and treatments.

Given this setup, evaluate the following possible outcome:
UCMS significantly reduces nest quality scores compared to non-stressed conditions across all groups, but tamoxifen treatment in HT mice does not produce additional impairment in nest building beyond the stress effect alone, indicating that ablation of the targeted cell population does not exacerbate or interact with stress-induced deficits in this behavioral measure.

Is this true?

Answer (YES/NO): NO